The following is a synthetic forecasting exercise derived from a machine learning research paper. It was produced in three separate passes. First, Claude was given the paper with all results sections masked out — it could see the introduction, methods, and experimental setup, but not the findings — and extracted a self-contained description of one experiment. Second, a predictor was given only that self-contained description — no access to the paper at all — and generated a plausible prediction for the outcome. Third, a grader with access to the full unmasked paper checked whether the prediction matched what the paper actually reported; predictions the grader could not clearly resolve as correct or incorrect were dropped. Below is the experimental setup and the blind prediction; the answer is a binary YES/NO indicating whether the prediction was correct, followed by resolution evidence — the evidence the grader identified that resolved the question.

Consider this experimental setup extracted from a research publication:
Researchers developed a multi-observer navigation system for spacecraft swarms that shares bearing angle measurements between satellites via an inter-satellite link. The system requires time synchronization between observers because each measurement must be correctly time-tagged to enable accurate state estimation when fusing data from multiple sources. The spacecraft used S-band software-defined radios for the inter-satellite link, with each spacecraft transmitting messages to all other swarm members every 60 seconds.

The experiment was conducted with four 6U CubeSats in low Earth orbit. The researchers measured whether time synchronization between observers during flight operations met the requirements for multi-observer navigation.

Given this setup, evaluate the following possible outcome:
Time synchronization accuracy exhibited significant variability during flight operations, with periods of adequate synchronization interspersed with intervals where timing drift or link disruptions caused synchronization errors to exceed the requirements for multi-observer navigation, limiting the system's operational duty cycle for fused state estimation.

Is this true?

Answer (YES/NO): NO